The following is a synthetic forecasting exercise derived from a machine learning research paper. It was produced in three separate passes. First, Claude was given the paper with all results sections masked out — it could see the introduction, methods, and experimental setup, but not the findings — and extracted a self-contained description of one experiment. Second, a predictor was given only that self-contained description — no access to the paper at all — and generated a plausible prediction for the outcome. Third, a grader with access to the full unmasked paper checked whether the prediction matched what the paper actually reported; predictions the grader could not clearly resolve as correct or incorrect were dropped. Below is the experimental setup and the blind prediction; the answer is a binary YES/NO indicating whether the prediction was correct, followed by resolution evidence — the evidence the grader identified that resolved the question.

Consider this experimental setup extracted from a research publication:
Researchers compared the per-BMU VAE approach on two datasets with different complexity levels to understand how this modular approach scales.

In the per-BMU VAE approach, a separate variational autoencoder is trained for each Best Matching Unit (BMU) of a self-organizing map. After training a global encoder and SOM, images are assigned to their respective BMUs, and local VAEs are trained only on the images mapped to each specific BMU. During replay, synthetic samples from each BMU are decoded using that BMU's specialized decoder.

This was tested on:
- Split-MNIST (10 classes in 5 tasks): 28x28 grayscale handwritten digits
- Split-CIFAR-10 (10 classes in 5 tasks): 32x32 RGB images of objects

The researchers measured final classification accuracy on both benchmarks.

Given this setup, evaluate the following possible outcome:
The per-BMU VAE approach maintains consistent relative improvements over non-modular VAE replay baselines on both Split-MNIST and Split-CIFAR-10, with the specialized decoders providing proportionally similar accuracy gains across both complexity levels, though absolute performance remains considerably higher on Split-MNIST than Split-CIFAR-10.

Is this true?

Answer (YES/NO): NO